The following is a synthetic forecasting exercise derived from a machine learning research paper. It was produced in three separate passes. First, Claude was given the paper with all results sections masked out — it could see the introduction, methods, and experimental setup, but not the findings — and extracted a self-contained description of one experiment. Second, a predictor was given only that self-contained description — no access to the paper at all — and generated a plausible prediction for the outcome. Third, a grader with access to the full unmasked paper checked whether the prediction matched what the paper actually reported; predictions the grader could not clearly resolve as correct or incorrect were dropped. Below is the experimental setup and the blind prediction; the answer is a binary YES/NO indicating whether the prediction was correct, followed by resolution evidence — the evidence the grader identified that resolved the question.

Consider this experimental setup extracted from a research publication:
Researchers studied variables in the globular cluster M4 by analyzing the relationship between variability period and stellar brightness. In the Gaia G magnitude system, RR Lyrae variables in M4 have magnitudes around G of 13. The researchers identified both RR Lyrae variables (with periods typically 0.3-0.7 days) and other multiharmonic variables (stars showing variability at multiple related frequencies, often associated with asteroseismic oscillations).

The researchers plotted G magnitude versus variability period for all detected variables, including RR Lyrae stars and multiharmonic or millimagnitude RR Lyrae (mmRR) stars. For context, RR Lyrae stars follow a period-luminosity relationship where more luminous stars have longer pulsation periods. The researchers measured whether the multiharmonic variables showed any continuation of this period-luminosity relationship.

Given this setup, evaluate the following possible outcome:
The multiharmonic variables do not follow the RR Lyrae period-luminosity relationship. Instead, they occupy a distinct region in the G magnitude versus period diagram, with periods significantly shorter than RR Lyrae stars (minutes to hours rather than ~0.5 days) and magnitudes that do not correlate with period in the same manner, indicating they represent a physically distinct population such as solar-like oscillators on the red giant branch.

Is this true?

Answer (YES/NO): NO